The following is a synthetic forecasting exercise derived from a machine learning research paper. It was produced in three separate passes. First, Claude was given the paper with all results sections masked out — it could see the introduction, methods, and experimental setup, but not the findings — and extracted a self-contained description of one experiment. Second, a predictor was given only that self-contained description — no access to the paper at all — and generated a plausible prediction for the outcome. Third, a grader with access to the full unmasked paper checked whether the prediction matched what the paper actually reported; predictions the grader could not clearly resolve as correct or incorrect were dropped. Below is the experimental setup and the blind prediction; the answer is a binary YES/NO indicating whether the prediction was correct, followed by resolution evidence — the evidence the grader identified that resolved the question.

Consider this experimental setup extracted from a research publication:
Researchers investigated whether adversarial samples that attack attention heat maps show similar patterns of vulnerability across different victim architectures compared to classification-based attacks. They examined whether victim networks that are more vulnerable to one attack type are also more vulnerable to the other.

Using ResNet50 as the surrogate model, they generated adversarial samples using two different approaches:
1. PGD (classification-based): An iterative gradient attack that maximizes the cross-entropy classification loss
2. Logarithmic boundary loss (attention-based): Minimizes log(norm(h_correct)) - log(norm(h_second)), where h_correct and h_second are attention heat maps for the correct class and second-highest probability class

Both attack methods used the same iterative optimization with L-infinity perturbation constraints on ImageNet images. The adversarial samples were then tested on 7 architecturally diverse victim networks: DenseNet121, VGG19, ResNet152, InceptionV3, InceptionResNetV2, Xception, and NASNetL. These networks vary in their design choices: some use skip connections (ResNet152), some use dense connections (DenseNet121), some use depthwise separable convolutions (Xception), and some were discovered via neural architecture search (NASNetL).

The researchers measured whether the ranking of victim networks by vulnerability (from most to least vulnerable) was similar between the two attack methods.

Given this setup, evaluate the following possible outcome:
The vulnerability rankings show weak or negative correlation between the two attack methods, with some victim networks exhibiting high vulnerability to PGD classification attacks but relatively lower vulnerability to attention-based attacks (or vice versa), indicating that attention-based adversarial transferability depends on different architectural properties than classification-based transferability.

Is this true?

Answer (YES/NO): NO